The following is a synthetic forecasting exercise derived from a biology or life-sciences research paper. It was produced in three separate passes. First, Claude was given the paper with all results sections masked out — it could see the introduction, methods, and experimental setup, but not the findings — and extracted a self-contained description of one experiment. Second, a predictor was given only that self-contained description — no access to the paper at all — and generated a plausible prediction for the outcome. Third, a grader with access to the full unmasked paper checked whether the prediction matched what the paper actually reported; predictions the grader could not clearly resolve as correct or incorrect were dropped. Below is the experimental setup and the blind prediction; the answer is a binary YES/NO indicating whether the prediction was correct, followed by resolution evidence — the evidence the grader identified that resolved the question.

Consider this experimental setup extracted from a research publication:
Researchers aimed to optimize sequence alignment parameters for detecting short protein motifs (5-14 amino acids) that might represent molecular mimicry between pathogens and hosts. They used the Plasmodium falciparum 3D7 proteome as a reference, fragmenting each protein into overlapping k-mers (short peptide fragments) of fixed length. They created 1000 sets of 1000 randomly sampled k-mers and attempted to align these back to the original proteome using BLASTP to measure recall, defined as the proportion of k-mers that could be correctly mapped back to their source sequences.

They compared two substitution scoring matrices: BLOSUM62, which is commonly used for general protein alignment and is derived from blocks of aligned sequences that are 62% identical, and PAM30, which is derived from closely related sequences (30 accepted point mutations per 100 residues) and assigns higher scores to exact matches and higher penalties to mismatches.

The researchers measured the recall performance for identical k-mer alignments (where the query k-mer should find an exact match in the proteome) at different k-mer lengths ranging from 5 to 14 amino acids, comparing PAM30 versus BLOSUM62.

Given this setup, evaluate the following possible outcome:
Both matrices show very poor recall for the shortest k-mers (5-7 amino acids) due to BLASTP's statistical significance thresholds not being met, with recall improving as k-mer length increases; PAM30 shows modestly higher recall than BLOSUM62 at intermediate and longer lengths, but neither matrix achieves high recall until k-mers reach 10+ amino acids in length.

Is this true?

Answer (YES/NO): NO